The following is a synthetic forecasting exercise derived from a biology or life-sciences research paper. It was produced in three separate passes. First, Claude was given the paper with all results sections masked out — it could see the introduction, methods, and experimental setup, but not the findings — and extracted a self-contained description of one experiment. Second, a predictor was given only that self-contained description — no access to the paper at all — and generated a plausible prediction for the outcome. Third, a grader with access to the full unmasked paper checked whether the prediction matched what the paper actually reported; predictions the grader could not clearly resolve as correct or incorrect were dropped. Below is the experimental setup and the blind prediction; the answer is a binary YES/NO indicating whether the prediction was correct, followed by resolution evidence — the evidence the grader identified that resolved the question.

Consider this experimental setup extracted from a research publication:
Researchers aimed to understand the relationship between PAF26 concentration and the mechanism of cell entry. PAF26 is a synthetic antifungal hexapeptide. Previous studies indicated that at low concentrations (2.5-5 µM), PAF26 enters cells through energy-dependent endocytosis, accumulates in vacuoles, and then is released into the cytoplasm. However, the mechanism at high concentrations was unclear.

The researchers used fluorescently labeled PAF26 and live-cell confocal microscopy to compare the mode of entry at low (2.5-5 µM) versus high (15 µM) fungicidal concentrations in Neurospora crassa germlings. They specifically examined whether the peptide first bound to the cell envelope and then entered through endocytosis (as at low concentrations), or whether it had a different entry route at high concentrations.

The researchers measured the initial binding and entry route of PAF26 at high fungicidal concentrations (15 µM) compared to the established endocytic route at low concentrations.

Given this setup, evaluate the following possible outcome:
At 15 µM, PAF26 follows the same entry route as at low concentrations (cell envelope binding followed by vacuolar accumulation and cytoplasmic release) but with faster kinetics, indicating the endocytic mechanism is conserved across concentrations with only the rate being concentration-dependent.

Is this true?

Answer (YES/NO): NO